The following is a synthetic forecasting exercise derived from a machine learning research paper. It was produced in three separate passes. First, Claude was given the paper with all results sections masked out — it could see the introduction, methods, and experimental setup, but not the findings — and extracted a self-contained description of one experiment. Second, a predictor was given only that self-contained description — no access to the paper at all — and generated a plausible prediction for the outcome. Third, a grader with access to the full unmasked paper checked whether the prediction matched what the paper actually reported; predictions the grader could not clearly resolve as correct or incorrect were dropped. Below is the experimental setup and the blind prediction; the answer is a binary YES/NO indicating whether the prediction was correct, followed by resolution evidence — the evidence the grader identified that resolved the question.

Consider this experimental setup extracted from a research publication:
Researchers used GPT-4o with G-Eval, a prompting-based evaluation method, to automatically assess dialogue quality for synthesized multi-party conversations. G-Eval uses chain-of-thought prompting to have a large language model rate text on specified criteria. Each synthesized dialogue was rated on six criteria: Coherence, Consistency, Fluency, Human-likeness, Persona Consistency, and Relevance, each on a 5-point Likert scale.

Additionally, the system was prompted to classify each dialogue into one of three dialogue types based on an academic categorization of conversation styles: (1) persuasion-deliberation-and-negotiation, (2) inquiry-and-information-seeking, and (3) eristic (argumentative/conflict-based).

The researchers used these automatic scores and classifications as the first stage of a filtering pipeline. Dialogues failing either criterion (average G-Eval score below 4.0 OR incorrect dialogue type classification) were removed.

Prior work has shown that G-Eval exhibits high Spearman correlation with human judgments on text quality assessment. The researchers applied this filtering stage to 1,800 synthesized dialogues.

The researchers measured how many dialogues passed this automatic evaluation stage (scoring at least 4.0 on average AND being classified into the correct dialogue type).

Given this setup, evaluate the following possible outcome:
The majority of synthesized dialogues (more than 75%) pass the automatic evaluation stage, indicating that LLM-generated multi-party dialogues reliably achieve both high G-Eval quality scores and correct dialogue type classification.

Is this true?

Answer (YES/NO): YES